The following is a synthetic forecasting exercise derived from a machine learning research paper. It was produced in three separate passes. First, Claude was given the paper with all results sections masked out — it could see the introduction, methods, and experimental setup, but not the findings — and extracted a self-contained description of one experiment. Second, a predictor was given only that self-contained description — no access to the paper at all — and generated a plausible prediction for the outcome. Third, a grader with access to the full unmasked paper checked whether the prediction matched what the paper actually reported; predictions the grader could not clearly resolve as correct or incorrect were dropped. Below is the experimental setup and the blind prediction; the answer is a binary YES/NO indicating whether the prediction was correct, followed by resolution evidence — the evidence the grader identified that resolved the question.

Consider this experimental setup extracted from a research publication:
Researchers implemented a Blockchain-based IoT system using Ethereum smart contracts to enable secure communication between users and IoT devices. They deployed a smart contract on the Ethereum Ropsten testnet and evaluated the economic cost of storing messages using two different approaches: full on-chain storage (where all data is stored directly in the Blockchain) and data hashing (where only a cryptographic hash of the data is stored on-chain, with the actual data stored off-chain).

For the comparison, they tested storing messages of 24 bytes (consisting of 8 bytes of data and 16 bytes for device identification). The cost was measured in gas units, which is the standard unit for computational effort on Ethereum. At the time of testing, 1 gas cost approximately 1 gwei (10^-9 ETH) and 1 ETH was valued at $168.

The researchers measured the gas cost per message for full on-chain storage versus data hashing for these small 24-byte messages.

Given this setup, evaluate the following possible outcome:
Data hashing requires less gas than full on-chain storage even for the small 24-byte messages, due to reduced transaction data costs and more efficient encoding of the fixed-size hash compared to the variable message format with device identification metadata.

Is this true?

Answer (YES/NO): NO